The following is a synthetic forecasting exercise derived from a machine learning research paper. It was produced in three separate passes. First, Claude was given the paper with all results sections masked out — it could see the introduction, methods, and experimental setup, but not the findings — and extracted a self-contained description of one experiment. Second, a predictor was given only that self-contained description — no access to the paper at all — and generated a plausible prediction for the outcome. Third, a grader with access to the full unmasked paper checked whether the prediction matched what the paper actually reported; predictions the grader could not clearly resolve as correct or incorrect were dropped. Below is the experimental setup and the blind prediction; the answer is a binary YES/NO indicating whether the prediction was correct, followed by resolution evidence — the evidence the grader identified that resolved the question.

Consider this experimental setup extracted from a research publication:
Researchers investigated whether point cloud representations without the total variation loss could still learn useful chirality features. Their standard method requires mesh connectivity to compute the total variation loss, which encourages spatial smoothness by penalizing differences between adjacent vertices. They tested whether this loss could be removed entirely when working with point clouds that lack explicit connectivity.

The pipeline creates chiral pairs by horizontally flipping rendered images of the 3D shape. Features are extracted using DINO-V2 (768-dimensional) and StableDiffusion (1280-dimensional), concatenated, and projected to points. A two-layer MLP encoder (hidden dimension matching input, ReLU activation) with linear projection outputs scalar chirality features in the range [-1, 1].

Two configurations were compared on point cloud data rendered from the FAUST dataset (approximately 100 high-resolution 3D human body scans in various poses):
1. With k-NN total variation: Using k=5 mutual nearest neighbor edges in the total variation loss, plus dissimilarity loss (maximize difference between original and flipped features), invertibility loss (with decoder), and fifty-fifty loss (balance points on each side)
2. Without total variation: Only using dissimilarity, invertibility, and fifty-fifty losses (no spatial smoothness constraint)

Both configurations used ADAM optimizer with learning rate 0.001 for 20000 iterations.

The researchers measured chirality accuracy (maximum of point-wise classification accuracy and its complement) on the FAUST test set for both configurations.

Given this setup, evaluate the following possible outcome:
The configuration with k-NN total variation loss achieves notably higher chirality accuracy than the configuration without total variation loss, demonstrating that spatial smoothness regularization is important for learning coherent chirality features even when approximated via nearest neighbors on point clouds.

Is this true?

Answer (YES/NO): YES